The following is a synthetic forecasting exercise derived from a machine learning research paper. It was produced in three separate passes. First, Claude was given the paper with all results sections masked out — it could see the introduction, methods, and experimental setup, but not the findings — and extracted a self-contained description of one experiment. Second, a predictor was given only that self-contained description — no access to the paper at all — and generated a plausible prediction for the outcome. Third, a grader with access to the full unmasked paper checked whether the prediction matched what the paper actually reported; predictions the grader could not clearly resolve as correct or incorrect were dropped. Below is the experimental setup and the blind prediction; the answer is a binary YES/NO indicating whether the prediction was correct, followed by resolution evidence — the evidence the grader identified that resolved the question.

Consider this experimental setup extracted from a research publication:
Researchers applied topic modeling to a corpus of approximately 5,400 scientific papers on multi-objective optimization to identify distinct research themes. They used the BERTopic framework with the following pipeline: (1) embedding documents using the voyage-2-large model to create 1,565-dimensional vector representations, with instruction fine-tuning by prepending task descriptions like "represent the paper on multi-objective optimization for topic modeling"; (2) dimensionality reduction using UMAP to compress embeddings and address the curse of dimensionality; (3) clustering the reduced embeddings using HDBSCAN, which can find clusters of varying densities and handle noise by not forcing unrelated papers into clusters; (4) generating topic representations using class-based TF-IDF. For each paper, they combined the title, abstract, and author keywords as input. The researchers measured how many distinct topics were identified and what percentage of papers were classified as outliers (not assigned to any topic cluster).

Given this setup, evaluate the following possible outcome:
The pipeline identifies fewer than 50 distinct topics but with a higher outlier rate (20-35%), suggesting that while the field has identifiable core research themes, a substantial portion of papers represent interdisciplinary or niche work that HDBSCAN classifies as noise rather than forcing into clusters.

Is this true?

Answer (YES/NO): NO